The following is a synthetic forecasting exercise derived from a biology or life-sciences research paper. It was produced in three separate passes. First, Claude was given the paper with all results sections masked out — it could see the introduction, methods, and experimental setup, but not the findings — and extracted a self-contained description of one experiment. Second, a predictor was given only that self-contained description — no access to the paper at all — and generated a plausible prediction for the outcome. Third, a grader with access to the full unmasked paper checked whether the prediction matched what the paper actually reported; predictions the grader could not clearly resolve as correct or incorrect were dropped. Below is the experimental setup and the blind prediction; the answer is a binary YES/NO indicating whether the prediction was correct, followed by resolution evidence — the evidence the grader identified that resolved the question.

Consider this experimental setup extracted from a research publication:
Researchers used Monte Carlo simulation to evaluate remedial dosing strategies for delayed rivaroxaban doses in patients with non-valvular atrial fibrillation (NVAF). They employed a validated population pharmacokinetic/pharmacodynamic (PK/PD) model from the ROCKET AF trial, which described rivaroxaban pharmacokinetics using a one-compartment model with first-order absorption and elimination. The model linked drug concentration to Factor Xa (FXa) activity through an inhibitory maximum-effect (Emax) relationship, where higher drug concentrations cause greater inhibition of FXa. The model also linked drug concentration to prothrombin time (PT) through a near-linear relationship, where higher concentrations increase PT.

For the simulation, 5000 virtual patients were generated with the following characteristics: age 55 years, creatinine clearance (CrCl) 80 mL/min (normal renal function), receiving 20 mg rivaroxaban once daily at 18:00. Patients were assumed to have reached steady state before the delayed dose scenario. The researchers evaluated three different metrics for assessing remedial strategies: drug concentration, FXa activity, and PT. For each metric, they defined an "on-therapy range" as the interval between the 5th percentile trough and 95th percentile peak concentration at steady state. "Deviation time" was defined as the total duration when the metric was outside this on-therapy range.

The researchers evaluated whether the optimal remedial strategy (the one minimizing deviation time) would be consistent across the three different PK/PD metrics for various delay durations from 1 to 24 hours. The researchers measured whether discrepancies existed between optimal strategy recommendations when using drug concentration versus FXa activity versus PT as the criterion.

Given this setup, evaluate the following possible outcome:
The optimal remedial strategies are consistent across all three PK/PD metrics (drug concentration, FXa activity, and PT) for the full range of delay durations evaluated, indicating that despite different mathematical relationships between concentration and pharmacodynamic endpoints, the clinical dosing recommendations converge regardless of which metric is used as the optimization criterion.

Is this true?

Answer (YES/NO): NO